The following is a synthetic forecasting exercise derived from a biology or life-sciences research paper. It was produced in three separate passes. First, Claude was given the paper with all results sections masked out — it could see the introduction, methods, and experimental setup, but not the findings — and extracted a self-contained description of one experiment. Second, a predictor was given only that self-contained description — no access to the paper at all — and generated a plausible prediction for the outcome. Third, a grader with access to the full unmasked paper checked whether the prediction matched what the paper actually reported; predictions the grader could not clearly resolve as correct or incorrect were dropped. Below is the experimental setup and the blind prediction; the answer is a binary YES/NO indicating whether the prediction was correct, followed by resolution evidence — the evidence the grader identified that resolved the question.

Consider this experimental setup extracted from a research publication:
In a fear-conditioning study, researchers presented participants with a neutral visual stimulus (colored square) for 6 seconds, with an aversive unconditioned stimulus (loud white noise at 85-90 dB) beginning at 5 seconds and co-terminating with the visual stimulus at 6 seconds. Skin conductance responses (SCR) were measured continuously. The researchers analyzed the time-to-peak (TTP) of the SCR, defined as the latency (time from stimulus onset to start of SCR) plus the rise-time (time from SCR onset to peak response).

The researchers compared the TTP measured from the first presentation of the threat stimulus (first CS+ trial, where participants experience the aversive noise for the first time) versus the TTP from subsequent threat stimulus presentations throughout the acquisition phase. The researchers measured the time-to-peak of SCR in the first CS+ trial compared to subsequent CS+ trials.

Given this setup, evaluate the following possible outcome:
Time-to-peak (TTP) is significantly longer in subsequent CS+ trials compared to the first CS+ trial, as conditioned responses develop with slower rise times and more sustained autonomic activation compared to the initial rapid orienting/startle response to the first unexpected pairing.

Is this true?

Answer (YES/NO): NO